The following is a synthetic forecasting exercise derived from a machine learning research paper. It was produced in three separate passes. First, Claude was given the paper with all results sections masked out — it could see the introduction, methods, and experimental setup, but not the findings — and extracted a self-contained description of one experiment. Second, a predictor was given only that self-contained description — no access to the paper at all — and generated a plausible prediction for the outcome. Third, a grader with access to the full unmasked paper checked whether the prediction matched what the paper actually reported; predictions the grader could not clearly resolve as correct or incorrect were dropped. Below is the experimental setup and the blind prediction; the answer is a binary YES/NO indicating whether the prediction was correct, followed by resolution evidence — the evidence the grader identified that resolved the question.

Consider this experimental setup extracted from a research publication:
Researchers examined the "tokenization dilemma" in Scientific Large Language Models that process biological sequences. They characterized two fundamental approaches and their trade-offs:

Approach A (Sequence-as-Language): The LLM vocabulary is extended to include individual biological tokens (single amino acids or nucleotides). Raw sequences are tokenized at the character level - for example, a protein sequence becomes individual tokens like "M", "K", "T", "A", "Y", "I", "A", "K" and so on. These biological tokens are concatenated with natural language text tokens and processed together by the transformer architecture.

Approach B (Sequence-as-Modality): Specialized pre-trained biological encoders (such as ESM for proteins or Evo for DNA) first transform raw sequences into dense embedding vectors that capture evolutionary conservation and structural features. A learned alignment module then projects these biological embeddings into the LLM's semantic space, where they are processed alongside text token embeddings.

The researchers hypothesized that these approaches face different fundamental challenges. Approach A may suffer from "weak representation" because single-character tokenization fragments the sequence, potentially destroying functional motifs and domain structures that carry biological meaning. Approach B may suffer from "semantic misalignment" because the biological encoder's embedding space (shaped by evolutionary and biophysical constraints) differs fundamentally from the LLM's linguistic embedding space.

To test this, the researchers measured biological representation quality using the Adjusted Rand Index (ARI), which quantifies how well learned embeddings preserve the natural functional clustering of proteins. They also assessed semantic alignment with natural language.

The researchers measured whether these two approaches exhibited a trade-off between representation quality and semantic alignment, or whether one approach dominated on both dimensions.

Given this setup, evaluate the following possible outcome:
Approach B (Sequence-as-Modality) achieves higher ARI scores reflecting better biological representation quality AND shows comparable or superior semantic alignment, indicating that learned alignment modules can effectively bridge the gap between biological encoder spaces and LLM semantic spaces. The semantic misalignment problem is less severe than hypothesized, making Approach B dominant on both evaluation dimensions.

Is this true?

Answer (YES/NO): NO